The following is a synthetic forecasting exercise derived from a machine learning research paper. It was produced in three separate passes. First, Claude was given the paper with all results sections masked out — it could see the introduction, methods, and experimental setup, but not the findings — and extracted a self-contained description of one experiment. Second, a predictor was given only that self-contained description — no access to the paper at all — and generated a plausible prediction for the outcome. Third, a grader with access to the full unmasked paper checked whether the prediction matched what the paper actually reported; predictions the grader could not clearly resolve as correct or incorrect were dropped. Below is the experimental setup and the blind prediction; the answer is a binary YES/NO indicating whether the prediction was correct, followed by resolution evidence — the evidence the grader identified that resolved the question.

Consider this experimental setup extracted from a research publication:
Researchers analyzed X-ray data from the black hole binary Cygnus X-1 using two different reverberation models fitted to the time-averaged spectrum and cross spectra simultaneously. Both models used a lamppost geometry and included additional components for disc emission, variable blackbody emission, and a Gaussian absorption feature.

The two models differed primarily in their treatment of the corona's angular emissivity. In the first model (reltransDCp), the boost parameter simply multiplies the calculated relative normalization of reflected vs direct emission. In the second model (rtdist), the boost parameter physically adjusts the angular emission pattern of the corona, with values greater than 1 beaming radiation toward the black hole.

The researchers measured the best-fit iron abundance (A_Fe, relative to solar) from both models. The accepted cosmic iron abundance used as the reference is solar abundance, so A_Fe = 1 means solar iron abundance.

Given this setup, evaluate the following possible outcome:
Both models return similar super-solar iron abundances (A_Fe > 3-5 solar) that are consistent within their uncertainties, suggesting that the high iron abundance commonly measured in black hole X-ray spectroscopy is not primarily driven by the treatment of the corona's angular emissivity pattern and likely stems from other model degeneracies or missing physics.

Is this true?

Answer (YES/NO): NO